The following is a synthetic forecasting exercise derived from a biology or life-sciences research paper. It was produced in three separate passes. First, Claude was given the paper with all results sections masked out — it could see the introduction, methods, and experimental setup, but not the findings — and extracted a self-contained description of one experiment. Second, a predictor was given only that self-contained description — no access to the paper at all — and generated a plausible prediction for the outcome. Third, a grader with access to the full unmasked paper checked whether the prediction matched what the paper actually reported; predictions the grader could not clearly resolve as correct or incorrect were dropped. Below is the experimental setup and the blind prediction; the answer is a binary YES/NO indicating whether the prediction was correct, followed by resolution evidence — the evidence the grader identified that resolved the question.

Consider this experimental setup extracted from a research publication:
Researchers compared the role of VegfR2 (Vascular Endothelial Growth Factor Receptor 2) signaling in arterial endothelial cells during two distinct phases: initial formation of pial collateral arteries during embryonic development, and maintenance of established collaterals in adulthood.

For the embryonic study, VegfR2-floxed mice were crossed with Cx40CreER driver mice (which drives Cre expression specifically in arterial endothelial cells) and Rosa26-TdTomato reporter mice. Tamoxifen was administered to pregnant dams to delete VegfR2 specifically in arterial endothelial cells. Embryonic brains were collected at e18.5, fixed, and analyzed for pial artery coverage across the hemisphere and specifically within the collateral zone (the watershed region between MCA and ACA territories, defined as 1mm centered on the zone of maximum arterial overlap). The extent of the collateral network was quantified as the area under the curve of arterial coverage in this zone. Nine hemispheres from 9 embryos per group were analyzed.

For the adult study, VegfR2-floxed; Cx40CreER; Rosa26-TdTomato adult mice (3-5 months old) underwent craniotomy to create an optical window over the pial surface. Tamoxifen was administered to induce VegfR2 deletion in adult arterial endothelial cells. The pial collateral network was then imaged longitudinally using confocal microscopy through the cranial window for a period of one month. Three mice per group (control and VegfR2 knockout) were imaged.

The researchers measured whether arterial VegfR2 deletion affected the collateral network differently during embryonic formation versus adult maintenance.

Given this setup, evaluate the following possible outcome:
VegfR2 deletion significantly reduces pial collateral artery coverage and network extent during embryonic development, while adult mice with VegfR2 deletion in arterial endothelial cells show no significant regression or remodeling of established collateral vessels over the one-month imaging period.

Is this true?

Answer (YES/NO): YES